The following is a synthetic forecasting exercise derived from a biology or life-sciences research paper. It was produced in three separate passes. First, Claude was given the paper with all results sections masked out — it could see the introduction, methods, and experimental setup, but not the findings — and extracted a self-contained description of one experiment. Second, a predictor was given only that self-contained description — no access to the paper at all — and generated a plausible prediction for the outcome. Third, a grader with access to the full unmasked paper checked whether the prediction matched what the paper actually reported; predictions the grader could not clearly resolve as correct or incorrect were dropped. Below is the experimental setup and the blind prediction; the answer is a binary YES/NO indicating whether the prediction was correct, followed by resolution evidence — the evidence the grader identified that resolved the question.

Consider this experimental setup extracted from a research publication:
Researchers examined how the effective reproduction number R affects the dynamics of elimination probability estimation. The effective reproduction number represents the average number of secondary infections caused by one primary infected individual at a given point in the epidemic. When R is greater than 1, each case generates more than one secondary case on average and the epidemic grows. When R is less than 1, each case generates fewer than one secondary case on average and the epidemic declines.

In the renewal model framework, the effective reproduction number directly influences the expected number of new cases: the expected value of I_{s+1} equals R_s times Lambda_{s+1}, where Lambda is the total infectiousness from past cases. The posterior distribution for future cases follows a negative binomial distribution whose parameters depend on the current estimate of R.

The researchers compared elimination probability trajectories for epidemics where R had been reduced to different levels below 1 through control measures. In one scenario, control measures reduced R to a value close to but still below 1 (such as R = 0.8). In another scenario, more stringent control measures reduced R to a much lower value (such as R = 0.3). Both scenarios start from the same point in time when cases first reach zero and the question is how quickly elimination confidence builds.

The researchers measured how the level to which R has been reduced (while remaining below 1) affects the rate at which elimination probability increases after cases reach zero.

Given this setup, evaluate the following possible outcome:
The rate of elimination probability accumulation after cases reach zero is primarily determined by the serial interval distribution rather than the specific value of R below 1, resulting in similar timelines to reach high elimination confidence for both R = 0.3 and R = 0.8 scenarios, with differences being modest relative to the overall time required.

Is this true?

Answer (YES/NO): YES